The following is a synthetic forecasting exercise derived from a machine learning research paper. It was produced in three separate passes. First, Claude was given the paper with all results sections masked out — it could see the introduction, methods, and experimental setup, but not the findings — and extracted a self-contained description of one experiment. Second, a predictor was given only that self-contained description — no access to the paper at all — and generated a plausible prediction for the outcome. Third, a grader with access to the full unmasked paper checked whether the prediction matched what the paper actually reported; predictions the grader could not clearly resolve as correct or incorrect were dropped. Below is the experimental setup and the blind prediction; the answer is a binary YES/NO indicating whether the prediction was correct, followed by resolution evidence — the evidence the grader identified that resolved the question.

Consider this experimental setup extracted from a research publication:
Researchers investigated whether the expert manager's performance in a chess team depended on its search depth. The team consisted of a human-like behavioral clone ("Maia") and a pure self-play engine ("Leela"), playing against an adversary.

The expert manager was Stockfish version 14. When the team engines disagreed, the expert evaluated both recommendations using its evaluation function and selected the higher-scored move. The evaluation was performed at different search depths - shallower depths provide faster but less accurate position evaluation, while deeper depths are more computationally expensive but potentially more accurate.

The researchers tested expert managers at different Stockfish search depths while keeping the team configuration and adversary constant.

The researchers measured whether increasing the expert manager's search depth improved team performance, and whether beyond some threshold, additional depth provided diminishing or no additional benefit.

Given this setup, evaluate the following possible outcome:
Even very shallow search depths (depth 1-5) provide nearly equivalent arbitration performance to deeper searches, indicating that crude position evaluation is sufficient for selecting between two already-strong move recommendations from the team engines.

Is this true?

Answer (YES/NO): YES